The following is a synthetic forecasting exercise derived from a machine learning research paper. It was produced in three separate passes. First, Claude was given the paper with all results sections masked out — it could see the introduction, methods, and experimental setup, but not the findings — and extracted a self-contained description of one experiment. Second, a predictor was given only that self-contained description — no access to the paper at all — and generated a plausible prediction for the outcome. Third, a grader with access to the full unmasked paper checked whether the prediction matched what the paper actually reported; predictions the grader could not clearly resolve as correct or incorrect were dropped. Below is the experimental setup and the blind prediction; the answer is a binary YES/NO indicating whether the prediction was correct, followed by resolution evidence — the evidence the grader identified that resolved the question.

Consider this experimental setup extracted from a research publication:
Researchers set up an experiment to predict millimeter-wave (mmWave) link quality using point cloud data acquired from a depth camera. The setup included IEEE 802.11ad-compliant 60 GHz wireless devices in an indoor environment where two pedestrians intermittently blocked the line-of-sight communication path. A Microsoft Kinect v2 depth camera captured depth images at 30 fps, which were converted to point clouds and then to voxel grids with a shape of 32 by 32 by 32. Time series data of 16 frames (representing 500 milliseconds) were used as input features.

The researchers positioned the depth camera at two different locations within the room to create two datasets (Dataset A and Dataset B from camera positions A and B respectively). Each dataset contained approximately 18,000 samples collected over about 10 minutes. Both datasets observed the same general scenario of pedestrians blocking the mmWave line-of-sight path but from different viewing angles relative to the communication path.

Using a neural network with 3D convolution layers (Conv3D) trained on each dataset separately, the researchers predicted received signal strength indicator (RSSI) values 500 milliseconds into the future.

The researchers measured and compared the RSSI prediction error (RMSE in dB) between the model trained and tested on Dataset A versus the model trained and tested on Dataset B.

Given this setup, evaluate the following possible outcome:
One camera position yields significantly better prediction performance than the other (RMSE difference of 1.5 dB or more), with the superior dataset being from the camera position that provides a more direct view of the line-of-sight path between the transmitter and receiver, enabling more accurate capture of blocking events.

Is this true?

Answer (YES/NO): NO